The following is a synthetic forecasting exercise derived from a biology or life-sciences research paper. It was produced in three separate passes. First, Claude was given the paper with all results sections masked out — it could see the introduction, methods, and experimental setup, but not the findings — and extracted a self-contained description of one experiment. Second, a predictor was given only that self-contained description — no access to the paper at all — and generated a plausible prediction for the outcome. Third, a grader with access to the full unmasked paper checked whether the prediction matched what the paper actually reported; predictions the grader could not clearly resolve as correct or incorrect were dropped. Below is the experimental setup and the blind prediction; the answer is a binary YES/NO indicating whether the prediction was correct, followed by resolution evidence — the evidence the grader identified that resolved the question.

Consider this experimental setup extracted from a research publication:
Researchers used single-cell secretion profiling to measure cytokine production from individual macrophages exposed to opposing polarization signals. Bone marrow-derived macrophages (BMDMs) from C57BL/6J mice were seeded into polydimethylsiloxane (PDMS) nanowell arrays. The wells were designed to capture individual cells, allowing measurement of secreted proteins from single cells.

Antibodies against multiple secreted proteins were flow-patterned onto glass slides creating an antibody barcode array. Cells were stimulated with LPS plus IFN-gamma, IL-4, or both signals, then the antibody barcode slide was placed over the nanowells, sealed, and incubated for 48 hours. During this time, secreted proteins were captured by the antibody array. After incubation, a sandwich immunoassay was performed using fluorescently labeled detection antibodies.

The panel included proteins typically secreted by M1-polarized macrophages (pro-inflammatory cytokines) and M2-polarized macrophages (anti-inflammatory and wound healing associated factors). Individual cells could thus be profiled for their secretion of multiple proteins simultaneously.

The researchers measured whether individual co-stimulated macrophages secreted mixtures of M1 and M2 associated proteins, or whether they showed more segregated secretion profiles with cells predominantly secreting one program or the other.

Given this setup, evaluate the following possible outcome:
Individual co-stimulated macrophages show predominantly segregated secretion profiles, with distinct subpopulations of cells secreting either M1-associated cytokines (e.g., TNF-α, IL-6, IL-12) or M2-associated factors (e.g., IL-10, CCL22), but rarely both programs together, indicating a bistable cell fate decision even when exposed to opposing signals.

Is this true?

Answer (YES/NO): NO